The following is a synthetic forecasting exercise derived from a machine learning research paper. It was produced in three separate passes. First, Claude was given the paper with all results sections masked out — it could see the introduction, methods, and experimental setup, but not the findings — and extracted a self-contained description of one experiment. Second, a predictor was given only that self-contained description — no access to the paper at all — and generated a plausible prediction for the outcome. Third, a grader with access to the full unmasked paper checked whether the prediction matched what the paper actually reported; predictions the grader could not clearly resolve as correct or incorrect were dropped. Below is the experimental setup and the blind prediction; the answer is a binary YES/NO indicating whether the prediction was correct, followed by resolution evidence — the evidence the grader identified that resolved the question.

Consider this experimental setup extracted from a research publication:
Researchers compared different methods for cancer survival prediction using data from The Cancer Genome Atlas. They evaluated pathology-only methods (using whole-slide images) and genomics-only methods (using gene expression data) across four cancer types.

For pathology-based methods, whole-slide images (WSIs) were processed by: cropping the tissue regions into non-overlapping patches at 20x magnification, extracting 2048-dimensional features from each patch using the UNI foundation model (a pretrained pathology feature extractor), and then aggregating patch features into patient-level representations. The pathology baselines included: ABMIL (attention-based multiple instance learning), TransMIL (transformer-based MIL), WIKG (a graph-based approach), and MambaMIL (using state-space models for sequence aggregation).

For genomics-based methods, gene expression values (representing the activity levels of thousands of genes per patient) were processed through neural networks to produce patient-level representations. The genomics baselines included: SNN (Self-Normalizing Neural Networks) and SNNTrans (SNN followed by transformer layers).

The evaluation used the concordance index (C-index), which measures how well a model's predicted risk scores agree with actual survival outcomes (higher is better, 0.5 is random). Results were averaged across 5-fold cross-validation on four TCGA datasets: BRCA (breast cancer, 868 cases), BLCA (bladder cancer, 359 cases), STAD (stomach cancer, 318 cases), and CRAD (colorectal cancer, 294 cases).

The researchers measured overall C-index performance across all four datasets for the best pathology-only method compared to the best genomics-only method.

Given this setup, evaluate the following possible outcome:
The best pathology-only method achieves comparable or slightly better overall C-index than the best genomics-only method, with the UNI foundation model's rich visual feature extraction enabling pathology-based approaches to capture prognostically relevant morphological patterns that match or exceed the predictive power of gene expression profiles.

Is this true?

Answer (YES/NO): YES